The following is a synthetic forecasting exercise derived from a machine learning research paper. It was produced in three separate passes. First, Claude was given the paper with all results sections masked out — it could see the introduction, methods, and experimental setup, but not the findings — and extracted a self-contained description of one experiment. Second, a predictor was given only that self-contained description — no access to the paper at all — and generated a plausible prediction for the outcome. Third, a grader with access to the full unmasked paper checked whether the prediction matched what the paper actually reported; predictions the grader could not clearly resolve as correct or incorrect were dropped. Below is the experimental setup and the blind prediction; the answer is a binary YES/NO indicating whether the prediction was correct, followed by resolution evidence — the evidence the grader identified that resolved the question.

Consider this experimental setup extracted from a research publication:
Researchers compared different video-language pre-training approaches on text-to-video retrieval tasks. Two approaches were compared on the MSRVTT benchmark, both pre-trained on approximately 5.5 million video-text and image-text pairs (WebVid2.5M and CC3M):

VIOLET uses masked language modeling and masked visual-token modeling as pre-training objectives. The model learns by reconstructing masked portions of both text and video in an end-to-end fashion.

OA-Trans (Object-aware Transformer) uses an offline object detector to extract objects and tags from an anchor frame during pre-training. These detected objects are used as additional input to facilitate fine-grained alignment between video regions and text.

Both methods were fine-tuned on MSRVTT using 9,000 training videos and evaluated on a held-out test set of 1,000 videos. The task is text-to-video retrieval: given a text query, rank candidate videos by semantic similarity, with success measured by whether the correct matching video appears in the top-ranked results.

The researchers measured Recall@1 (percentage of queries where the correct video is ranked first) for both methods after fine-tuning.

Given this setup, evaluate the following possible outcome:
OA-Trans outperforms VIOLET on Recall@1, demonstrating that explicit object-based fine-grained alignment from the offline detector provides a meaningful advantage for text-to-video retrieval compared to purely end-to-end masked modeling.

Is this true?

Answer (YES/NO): YES